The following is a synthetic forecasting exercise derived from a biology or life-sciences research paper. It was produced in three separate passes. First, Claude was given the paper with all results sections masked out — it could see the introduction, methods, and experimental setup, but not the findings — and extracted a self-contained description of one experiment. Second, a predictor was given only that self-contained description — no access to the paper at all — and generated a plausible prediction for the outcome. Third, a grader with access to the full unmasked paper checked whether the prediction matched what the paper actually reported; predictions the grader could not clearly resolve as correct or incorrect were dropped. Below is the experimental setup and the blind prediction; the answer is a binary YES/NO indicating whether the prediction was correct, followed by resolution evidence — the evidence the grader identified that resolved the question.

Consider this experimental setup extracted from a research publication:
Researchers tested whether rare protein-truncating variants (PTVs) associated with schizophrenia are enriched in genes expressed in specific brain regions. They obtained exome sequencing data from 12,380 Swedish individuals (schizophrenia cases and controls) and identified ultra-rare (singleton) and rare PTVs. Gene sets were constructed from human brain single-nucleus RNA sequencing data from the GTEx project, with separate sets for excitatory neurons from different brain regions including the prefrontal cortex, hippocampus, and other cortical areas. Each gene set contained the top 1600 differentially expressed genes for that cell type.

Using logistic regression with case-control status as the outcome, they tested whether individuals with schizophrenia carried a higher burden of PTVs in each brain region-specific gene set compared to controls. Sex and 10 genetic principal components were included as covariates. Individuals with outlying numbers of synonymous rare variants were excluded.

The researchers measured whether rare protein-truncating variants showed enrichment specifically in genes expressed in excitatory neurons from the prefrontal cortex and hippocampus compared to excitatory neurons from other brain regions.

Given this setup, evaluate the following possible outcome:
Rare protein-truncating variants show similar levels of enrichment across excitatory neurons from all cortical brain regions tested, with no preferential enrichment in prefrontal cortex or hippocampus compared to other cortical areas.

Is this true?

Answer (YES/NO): NO